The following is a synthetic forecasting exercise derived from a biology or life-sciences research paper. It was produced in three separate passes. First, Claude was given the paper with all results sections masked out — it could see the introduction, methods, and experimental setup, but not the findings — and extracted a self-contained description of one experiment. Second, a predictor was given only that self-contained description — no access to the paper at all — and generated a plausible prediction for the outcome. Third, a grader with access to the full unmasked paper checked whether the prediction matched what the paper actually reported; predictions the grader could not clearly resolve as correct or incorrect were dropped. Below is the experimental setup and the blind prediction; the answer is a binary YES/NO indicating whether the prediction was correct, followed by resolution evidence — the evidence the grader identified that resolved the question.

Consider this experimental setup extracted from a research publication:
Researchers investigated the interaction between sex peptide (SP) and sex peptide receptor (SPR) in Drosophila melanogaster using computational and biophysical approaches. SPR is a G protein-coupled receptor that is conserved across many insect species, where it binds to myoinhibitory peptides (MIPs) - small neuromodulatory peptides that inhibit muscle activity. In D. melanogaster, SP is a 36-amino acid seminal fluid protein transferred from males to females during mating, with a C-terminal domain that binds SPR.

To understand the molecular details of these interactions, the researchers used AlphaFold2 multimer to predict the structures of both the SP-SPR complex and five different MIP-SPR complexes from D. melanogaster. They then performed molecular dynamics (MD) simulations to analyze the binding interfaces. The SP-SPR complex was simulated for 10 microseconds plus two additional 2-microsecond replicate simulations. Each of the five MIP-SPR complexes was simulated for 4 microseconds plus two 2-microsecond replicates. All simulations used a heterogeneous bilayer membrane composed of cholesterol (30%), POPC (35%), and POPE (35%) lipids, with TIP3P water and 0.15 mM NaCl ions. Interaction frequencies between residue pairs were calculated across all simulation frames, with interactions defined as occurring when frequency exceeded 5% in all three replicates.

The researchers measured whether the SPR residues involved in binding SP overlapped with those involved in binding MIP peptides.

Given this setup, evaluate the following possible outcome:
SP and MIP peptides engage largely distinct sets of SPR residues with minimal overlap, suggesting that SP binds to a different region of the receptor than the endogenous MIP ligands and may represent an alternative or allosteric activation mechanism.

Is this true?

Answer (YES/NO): NO